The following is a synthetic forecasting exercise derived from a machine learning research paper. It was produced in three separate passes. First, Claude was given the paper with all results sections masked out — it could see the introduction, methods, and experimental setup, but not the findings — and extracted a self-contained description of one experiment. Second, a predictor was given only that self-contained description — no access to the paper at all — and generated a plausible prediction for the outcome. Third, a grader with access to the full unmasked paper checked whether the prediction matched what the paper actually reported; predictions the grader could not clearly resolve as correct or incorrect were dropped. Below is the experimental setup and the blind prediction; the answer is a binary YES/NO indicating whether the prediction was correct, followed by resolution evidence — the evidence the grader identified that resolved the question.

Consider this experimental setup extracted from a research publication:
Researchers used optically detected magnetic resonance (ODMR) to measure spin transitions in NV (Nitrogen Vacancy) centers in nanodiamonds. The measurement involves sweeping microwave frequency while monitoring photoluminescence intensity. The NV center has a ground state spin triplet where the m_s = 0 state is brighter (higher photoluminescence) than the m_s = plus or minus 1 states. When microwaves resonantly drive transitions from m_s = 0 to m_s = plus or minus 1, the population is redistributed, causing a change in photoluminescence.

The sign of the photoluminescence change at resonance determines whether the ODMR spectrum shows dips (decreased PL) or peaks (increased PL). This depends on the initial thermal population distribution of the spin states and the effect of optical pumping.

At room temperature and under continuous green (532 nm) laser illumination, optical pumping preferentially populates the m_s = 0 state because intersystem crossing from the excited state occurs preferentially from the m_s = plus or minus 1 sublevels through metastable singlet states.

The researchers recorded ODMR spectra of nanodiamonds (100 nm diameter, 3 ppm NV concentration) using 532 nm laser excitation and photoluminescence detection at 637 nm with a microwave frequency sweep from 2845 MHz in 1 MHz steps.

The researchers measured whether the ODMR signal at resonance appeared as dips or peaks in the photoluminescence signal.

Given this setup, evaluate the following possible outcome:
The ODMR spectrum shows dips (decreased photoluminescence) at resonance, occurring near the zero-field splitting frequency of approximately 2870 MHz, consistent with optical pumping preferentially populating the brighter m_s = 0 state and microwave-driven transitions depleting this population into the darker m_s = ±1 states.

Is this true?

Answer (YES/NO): YES